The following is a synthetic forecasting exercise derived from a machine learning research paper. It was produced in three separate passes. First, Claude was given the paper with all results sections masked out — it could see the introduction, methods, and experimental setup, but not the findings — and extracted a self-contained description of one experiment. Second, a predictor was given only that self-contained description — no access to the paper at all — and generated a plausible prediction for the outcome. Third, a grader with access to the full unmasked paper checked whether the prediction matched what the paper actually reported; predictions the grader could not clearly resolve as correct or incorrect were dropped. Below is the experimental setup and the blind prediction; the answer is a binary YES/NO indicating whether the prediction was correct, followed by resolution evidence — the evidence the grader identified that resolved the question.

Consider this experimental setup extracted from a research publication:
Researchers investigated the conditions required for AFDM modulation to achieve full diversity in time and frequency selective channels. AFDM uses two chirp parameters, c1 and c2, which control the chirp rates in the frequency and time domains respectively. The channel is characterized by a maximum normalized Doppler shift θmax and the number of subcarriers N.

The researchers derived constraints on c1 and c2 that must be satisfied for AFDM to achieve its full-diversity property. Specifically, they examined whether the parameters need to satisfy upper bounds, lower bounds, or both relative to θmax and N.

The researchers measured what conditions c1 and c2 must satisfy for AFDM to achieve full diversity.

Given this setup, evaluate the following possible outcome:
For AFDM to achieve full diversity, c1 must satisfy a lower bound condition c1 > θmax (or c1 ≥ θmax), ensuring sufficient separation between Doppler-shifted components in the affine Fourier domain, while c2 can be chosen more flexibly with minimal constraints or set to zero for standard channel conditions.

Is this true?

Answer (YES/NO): NO